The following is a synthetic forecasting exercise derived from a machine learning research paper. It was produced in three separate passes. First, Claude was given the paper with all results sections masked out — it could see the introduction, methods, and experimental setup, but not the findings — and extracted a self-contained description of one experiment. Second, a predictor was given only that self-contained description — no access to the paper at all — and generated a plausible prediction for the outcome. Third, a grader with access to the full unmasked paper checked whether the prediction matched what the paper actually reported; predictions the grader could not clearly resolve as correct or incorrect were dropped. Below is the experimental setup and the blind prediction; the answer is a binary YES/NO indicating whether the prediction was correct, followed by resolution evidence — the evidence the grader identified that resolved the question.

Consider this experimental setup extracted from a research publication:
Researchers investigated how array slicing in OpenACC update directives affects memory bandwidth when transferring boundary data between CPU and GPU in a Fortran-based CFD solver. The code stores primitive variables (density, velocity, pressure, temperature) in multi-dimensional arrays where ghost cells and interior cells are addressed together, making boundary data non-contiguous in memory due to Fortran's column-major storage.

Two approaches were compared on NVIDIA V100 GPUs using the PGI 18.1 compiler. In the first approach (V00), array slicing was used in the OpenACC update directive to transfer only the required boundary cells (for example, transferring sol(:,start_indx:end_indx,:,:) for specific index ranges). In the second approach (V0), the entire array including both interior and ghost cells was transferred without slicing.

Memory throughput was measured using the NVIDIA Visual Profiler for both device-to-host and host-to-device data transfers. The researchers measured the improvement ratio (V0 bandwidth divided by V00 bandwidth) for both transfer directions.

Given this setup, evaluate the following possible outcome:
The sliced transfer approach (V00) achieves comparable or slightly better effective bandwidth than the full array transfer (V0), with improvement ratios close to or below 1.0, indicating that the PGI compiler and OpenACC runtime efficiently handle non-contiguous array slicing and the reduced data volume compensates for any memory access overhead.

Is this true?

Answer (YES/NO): NO